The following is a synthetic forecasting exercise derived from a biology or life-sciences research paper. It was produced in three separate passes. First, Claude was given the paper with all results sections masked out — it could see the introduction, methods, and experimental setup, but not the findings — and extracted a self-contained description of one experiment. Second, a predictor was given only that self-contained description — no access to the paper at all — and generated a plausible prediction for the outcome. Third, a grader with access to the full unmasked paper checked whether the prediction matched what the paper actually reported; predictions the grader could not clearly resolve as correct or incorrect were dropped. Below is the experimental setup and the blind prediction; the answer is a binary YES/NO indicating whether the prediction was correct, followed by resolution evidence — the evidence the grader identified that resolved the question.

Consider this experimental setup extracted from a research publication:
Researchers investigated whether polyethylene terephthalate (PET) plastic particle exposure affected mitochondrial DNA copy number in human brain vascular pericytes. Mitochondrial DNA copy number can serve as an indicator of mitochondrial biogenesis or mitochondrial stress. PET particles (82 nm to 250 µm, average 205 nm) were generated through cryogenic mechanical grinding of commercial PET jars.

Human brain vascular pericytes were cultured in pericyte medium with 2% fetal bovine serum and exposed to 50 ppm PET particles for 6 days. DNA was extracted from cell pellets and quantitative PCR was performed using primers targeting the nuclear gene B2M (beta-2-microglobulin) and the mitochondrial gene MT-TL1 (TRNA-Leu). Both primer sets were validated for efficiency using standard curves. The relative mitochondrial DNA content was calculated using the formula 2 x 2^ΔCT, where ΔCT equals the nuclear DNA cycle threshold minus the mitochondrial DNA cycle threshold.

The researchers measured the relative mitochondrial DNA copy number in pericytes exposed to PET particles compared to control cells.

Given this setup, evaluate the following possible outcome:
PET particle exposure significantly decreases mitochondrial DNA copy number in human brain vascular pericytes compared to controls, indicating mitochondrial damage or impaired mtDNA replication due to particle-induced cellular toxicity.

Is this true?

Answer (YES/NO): NO